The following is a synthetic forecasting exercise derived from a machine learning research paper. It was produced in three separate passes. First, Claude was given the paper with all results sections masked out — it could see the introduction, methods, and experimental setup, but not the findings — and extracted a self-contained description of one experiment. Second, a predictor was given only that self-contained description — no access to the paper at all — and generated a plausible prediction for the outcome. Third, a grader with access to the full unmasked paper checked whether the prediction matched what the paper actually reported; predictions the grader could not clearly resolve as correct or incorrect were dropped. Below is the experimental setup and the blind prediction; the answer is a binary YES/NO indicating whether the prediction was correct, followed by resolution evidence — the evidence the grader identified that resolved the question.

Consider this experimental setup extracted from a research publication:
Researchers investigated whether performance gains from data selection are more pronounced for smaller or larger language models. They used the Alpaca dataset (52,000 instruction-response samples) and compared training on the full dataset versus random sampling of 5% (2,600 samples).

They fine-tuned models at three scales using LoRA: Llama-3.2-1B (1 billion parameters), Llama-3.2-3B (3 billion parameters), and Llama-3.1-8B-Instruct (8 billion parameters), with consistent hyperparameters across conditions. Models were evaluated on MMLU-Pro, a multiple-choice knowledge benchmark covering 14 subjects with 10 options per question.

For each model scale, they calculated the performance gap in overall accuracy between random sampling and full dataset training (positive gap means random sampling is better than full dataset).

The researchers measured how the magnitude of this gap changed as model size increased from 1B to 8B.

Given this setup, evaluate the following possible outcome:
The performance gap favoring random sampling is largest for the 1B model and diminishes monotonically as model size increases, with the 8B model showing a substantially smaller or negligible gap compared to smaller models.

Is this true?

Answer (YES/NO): NO